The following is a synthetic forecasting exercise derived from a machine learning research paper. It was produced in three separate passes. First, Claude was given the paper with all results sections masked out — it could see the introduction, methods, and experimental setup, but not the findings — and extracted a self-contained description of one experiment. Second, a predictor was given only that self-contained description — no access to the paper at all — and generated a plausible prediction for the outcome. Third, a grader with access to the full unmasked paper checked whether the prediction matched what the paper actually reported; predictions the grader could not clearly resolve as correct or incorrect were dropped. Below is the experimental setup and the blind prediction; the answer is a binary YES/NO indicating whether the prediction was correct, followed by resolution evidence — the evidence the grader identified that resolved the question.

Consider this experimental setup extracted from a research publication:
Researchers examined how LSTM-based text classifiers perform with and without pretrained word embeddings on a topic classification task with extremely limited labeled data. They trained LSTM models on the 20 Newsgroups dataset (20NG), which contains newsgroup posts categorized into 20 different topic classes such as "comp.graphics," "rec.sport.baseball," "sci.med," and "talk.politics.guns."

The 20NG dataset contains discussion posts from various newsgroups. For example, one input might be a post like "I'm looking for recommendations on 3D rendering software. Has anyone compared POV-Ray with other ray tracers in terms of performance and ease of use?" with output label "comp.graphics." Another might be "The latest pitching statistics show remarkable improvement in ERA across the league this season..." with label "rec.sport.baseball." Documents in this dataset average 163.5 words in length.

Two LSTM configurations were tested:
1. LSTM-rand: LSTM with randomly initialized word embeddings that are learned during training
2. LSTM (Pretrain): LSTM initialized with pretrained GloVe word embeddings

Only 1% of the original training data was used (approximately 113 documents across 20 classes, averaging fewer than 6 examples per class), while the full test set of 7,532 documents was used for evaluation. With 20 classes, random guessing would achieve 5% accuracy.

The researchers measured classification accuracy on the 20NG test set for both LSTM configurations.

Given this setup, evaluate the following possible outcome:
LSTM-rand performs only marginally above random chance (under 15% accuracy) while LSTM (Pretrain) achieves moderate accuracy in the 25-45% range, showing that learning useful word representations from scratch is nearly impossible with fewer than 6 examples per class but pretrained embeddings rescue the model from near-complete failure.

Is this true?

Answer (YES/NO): NO